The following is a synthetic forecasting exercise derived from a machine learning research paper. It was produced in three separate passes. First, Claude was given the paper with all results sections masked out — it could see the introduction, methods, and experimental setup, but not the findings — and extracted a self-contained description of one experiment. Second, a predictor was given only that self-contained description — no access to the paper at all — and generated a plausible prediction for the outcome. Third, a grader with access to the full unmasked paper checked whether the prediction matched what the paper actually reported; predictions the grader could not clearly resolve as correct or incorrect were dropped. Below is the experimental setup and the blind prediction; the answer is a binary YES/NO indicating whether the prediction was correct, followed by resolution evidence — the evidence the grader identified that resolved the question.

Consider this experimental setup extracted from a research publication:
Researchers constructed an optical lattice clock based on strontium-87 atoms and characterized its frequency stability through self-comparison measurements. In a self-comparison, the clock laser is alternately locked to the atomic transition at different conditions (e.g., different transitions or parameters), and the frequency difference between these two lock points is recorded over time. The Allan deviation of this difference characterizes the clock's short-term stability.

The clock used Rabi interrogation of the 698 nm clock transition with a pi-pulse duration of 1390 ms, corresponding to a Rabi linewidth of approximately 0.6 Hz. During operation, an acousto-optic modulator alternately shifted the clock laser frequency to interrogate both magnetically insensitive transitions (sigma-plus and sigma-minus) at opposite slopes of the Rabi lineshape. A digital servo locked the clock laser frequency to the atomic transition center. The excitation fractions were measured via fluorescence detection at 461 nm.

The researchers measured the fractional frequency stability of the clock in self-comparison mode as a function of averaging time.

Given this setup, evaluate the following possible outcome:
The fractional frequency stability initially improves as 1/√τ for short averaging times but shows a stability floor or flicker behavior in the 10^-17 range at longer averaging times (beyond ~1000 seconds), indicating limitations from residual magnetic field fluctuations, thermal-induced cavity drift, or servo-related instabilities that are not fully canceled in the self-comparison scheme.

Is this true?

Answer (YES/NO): NO